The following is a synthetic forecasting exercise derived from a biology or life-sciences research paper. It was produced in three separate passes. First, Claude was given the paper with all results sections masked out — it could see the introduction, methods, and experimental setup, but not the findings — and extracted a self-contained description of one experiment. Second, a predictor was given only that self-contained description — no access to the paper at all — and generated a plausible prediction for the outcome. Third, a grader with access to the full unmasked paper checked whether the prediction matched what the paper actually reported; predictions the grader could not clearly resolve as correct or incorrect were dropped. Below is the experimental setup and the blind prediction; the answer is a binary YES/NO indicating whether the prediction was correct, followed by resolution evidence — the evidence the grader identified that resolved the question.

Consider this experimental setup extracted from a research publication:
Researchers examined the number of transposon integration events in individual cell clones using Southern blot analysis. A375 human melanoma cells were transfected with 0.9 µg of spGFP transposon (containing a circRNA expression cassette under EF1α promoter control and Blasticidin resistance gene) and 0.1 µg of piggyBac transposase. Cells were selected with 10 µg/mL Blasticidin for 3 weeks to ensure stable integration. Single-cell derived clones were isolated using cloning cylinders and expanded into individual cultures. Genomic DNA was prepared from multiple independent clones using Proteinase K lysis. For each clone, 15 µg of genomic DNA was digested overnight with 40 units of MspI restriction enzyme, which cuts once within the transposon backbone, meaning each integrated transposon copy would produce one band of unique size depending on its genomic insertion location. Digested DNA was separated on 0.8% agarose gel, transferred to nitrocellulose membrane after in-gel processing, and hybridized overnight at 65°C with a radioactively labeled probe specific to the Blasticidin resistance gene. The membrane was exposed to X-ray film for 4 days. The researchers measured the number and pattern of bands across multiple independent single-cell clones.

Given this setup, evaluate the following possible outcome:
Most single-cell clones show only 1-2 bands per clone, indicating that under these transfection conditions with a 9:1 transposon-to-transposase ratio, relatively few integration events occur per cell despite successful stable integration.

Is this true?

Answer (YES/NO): NO